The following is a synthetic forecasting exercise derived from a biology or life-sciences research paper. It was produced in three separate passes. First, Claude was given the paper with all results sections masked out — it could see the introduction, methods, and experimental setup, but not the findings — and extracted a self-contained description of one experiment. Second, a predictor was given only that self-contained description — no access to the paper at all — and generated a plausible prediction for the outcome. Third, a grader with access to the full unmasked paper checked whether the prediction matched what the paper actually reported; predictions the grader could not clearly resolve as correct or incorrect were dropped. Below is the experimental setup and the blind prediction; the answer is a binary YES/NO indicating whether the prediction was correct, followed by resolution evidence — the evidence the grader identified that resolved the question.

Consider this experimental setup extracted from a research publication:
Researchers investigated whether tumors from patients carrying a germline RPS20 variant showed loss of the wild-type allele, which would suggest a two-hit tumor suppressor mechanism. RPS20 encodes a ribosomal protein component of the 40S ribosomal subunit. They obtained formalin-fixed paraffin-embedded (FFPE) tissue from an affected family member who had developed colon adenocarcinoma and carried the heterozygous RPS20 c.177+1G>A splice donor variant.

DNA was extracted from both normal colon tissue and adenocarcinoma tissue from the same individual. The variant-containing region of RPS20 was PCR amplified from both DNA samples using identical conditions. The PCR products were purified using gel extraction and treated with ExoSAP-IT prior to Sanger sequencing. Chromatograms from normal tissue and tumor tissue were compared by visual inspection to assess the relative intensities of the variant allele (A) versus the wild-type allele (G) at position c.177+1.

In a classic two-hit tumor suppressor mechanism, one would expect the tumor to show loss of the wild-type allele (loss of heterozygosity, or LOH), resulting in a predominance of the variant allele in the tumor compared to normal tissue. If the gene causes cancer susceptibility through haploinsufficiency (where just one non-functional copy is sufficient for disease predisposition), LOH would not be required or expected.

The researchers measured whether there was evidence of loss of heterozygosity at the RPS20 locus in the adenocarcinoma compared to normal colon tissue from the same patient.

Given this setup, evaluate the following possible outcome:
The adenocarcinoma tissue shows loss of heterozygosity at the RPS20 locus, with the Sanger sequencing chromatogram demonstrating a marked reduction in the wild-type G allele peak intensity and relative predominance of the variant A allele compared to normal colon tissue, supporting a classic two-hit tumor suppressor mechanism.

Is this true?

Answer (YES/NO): NO